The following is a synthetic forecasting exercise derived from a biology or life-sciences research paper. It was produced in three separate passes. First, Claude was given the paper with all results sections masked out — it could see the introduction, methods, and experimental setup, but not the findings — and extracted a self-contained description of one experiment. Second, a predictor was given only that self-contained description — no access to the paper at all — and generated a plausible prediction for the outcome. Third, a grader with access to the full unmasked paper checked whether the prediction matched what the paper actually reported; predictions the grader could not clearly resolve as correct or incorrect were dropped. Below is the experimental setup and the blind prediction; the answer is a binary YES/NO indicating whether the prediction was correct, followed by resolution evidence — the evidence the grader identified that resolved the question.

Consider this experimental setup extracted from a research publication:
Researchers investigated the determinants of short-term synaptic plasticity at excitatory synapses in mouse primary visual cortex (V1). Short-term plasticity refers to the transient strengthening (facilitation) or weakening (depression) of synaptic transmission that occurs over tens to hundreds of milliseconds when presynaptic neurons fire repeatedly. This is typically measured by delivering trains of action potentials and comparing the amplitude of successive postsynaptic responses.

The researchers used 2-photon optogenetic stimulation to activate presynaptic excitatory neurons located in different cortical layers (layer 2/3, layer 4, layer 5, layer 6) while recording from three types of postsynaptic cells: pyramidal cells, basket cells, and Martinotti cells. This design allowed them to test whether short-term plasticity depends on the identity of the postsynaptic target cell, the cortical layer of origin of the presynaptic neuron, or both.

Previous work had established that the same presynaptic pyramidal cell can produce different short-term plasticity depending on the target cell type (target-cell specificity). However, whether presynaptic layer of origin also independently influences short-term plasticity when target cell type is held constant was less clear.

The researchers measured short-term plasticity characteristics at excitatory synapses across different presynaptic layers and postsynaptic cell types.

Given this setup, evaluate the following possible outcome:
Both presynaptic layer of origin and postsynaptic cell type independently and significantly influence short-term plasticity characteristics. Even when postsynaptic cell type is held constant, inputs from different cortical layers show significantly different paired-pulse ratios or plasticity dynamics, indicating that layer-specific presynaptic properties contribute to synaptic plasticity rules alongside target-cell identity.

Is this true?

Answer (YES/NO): YES